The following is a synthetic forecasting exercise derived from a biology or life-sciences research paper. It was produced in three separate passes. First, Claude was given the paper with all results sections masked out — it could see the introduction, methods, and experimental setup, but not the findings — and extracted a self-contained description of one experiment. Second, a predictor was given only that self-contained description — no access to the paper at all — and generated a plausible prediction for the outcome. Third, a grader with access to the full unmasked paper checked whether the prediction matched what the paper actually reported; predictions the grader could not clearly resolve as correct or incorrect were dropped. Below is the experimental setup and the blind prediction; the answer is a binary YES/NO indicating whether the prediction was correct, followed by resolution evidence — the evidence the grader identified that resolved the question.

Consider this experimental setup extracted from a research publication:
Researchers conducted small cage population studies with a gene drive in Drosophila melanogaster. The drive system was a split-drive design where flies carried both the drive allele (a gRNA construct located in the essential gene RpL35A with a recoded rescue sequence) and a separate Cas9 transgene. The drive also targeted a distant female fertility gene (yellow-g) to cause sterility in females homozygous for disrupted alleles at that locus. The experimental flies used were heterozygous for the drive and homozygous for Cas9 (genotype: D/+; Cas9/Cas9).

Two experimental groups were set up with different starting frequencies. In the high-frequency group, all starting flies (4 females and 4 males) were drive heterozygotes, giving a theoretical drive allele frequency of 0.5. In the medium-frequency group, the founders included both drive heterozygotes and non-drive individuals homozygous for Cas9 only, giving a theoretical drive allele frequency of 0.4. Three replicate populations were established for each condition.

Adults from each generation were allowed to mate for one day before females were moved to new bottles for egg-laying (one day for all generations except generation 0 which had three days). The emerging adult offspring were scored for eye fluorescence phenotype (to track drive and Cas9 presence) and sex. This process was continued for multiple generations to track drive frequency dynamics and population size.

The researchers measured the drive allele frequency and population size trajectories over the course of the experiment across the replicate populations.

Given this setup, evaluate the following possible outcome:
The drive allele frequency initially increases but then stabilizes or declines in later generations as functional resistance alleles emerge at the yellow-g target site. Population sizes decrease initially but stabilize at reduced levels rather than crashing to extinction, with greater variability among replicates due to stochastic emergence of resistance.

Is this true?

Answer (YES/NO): NO